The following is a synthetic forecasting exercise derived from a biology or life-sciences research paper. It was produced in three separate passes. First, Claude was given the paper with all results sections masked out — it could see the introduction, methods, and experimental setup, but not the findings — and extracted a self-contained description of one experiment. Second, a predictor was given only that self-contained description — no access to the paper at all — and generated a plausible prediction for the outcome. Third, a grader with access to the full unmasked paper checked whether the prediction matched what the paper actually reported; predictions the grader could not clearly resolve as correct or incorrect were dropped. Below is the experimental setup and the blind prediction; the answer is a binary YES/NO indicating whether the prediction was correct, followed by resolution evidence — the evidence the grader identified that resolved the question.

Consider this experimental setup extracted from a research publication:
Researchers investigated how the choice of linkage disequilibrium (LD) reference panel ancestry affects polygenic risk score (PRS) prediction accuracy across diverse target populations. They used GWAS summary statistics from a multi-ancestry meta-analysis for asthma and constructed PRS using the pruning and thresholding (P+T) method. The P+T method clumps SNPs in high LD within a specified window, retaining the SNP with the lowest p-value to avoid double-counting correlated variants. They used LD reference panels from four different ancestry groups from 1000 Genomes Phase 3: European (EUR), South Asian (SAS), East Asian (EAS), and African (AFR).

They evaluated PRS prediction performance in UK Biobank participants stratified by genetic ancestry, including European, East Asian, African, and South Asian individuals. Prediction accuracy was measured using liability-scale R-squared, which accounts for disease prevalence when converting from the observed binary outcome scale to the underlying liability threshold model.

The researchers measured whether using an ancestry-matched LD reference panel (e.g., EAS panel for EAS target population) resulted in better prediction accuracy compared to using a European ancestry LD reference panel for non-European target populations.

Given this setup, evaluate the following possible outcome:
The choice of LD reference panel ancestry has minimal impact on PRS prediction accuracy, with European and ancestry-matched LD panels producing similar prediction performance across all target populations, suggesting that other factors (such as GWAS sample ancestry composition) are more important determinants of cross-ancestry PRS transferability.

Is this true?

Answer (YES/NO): YES